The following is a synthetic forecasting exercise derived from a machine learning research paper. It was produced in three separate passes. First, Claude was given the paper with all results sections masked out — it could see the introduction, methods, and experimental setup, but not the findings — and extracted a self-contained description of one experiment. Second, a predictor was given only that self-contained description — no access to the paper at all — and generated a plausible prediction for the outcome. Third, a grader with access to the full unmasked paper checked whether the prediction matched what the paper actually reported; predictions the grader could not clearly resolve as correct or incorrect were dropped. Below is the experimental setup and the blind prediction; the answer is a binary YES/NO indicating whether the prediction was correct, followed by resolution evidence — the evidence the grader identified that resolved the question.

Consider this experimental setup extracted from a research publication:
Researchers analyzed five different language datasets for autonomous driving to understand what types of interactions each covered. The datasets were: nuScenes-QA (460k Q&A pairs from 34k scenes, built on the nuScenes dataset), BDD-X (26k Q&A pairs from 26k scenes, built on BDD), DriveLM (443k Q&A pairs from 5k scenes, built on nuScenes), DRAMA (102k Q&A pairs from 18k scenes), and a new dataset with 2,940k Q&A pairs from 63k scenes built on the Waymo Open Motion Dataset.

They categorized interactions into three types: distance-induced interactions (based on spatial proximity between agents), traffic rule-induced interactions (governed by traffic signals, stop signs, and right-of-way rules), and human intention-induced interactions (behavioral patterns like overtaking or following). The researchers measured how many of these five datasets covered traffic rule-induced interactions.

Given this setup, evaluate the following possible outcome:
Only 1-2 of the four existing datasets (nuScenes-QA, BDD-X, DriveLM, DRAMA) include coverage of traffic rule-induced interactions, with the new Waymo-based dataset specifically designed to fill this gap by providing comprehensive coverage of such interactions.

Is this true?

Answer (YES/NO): YES